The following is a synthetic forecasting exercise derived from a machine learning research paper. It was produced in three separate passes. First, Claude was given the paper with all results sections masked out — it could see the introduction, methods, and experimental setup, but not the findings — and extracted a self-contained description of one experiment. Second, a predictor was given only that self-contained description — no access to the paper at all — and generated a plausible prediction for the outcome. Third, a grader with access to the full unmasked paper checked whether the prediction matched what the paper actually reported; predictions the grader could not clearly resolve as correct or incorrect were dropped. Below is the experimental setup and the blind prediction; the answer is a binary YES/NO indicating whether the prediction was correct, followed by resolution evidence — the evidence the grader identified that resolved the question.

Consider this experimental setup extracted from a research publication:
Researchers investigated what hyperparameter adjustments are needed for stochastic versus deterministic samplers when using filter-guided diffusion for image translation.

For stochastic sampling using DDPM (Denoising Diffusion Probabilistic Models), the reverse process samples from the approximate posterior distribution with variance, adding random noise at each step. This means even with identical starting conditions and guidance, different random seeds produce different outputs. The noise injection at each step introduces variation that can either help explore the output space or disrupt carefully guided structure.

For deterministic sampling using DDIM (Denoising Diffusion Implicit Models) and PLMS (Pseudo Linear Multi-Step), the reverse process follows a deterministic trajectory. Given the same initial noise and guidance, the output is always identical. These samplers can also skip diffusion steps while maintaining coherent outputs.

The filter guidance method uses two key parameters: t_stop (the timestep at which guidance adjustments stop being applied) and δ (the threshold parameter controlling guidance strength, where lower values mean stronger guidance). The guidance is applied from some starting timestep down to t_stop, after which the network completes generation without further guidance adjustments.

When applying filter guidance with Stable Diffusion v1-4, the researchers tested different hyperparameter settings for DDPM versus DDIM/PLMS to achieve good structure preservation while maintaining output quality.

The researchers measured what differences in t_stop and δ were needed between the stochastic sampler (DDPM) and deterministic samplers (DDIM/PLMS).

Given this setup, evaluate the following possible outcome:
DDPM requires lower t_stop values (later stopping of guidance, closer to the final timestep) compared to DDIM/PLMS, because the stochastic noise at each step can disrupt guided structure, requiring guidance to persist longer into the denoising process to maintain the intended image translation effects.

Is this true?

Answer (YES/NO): NO